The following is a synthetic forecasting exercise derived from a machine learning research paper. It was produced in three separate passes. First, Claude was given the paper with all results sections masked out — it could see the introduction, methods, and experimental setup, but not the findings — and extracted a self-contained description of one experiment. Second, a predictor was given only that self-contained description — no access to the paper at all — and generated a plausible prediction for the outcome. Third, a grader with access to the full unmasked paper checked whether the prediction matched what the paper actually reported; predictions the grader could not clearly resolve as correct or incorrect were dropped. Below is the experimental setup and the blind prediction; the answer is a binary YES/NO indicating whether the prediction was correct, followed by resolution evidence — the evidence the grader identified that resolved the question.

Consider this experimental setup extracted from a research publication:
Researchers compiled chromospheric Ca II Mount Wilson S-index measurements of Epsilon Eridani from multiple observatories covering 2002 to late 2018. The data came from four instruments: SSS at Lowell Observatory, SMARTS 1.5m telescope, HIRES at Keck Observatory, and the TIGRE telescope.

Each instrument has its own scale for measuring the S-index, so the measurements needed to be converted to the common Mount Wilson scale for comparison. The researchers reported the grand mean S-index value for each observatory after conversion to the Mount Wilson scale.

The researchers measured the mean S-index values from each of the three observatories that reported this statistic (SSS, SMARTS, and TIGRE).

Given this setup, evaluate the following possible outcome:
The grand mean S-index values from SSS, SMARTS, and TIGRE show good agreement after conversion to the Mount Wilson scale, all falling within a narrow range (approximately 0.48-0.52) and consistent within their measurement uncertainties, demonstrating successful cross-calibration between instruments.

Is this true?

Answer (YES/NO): NO